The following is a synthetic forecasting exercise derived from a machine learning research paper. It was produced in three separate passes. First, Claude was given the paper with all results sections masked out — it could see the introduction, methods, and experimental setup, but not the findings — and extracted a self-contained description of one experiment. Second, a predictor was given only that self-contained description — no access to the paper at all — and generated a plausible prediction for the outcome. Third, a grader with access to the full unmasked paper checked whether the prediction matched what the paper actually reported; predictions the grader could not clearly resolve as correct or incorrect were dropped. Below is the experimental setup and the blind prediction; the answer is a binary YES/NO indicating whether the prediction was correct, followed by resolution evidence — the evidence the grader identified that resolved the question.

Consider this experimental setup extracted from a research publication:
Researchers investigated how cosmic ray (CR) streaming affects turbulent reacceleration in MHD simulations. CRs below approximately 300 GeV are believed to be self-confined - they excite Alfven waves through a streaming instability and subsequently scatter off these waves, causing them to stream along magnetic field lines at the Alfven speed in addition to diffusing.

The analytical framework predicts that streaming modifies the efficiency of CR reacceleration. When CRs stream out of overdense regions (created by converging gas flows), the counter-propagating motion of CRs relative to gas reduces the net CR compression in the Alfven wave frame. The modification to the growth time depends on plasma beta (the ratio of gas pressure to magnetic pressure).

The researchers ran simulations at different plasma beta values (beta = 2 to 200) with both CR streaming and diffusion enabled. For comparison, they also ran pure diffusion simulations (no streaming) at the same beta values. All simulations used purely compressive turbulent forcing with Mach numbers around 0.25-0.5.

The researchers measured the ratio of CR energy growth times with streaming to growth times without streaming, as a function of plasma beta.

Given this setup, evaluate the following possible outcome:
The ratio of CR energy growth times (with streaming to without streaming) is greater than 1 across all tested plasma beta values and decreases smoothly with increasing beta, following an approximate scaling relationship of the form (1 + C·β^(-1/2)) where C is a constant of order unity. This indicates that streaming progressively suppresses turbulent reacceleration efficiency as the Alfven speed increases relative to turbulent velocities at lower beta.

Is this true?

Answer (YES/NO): NO